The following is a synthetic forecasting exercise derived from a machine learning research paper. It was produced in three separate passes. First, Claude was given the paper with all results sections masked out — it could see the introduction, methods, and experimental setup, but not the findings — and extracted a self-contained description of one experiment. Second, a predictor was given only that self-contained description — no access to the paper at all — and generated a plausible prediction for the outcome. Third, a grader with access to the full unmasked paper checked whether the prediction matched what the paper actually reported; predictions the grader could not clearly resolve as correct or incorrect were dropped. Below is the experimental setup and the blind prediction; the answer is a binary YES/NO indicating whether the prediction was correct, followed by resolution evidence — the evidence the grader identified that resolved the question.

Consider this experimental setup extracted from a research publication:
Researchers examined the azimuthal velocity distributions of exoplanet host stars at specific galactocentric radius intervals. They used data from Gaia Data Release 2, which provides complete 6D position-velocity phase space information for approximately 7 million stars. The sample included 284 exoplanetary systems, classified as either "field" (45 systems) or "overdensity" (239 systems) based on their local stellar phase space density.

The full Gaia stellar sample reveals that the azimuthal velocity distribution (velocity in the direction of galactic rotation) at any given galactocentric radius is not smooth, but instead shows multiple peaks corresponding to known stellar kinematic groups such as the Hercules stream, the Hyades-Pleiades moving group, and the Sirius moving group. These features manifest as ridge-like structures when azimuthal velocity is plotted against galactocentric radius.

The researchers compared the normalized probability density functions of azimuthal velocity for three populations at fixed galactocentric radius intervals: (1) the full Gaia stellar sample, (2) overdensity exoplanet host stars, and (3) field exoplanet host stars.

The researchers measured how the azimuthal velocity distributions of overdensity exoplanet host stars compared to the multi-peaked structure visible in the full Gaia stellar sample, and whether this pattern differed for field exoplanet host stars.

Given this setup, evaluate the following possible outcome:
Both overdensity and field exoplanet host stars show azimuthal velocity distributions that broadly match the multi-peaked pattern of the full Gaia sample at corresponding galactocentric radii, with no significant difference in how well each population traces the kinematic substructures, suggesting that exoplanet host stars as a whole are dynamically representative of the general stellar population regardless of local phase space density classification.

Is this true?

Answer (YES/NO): NO